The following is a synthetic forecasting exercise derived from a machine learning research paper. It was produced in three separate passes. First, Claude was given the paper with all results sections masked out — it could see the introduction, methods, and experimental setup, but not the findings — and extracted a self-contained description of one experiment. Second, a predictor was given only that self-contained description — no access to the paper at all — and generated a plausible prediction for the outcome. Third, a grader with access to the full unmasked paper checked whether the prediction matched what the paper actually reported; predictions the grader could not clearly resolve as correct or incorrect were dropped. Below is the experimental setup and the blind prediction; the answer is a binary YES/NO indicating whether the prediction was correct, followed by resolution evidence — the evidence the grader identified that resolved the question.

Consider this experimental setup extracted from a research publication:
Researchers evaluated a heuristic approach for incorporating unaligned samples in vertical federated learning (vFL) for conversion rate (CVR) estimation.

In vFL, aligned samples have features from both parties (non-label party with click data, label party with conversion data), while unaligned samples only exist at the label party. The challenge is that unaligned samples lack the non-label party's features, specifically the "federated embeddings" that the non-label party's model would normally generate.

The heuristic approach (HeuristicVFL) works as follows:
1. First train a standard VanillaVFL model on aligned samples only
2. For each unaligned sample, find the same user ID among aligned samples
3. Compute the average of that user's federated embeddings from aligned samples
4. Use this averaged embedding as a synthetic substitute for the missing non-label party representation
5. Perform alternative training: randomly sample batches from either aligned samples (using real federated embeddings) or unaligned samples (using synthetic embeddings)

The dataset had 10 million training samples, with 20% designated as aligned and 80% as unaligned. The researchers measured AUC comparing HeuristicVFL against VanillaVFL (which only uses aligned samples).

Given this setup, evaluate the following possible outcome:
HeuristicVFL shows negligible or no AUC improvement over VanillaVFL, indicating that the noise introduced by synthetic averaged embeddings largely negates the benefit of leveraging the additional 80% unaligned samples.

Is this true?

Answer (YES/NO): NO